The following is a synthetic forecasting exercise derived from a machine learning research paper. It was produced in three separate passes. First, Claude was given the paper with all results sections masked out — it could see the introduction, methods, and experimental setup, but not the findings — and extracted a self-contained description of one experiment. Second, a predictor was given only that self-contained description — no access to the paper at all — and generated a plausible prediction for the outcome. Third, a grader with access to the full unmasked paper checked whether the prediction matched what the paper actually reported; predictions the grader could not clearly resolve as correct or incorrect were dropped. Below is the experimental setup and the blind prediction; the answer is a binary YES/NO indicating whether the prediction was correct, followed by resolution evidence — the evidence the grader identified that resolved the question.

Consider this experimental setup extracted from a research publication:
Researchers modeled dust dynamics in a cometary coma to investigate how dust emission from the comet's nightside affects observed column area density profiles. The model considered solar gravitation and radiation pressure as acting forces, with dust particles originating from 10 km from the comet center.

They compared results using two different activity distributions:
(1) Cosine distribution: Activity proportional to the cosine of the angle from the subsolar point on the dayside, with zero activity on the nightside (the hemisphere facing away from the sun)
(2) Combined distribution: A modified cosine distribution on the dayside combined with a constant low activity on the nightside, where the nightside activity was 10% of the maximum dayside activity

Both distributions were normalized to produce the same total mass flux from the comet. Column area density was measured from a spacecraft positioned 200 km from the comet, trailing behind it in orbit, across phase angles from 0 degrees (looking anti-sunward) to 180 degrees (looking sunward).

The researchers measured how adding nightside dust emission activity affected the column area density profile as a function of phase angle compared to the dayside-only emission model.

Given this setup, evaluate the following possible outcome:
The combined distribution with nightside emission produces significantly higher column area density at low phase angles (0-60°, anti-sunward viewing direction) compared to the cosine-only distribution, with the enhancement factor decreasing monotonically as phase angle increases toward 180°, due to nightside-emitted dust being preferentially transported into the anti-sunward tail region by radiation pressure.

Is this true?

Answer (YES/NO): NO